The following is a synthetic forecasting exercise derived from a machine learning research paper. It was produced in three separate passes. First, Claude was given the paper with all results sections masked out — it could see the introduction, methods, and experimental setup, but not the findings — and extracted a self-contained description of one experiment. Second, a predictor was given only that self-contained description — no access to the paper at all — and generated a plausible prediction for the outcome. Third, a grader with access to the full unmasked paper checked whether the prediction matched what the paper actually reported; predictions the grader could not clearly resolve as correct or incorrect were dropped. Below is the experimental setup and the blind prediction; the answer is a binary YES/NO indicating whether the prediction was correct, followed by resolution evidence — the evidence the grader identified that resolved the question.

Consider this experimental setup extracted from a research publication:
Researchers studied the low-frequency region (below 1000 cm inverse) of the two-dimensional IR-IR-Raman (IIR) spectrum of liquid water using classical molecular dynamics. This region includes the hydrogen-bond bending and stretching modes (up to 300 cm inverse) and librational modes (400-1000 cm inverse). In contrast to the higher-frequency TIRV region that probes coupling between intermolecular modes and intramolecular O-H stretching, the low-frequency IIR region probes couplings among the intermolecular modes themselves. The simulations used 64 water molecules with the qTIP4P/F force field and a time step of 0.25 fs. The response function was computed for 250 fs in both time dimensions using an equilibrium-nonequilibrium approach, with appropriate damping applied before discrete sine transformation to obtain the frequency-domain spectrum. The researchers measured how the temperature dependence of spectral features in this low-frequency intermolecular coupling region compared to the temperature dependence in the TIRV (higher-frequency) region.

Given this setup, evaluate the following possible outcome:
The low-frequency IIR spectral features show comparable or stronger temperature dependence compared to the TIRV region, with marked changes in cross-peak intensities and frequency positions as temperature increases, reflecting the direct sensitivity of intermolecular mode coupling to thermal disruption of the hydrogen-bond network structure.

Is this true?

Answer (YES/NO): YES